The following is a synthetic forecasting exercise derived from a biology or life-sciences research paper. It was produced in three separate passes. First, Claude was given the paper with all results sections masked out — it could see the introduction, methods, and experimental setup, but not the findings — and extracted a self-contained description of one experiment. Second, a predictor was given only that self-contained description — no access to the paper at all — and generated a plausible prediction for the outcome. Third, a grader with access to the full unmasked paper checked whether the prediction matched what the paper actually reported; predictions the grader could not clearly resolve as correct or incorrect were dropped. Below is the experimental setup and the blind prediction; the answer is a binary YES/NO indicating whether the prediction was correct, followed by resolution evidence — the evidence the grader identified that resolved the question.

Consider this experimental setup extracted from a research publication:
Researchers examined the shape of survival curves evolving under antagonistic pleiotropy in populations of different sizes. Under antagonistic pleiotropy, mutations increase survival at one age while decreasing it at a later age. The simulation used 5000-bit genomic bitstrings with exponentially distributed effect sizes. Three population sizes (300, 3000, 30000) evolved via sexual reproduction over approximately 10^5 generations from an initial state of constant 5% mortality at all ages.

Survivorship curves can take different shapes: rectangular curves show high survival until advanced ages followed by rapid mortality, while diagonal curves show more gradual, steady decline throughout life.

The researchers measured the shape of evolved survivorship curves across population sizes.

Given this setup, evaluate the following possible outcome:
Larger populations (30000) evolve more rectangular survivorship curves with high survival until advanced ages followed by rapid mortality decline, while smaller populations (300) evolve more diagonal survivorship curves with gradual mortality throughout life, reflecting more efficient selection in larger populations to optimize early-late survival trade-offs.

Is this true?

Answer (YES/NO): YES